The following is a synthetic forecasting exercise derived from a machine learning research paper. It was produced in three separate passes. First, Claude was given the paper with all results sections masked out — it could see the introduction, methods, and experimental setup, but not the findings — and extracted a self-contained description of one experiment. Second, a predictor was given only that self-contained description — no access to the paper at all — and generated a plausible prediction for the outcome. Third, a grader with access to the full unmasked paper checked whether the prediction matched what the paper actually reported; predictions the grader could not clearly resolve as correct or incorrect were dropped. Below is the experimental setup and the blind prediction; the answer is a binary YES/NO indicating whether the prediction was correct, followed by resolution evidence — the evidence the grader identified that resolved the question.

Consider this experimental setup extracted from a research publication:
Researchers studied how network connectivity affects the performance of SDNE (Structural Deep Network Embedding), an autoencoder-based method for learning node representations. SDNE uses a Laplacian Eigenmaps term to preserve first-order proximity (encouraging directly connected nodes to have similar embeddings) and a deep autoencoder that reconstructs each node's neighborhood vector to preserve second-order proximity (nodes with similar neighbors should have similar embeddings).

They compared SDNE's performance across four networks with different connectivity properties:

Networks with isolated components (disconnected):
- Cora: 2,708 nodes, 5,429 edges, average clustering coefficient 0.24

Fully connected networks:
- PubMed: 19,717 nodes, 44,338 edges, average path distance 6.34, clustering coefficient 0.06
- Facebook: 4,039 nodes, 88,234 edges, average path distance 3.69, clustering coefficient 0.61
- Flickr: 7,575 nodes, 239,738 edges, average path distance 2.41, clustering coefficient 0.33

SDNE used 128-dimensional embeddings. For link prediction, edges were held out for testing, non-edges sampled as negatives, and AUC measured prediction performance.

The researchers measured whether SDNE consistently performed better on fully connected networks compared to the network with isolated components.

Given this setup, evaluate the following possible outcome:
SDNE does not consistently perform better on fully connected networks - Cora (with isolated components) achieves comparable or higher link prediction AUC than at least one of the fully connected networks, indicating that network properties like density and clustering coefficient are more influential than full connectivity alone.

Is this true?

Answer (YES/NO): NO